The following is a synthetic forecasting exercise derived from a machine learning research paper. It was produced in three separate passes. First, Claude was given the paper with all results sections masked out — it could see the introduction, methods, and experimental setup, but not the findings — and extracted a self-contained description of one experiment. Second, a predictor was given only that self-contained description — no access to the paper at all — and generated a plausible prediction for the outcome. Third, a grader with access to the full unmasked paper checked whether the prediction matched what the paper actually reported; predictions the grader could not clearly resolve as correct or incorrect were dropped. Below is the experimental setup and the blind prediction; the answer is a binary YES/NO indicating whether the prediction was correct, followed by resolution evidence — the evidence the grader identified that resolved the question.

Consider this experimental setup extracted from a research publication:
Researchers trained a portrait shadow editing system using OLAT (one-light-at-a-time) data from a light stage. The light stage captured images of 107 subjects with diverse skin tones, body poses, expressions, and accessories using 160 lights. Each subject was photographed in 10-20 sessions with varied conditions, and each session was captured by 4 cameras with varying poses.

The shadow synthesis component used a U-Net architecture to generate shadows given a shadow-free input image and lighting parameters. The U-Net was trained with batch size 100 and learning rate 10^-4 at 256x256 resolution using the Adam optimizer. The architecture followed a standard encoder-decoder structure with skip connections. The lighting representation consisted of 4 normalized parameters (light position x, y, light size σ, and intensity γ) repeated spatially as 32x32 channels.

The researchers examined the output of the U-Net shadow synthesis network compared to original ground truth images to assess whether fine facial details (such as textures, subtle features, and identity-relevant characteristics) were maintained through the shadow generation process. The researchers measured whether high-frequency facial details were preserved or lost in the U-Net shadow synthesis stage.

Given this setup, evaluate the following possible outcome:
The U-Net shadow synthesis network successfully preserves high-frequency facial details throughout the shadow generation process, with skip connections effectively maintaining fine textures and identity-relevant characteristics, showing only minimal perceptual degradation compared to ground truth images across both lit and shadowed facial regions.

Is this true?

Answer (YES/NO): NO